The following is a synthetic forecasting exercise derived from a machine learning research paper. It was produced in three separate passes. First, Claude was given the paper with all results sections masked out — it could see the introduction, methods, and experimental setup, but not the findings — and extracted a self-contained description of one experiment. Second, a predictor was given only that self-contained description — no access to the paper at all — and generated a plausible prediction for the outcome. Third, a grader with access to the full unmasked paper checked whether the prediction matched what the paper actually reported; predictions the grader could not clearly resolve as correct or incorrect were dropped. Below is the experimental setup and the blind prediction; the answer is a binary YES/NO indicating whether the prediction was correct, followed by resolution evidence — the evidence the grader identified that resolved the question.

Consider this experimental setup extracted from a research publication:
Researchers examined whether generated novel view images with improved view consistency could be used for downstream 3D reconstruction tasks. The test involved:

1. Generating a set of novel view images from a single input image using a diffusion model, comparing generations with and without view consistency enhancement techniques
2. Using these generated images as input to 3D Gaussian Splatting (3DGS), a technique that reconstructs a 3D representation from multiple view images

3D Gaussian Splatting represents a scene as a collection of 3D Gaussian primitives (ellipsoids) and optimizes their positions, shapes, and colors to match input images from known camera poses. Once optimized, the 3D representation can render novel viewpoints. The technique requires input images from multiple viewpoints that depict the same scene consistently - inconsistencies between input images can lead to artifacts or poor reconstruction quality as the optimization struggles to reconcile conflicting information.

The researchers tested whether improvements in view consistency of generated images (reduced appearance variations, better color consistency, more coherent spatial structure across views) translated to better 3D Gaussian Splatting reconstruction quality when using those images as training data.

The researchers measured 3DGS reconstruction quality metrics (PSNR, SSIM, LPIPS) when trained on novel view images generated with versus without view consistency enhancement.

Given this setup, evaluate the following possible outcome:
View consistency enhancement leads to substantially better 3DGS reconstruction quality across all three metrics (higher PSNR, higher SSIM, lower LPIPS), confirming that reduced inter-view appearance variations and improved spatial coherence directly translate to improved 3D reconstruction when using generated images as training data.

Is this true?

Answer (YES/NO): NO